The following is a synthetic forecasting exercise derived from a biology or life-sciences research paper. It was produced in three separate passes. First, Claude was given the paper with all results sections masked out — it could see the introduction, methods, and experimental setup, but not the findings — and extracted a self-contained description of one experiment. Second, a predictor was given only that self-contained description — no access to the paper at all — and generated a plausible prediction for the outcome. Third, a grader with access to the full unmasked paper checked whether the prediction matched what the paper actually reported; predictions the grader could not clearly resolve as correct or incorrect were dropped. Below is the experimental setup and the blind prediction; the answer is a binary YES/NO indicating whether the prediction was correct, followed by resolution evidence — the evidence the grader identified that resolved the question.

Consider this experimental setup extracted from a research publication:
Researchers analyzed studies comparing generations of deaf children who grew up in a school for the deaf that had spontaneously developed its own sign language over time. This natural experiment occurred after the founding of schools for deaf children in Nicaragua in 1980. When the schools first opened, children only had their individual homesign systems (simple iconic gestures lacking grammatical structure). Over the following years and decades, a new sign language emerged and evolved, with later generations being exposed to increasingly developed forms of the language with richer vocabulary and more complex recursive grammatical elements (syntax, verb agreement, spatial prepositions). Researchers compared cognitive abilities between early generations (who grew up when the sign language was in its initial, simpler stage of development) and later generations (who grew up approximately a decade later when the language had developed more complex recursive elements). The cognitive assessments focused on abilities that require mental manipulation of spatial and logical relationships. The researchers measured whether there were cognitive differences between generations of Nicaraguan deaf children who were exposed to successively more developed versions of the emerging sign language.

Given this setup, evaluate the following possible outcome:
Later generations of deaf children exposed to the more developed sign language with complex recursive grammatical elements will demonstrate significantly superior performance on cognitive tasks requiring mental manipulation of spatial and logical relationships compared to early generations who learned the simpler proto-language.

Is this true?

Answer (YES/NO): YES